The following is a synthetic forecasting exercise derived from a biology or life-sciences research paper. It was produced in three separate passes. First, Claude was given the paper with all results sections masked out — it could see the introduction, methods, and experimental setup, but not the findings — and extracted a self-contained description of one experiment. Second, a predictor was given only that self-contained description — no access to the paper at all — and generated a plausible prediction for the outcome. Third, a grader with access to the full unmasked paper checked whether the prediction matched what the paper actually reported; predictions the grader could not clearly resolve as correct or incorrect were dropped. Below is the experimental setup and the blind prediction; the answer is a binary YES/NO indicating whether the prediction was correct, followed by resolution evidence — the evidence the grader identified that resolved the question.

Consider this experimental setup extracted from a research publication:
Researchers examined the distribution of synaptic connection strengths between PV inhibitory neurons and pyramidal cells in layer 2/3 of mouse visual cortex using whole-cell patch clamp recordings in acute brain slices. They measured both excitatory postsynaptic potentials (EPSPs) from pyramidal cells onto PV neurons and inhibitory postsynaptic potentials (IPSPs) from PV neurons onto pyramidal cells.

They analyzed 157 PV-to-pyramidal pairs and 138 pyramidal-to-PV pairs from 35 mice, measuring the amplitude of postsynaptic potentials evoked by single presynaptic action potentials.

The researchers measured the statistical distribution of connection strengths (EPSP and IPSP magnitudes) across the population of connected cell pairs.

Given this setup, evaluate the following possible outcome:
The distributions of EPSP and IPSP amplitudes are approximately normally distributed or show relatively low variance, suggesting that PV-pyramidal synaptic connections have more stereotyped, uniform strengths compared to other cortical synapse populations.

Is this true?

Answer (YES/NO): NO